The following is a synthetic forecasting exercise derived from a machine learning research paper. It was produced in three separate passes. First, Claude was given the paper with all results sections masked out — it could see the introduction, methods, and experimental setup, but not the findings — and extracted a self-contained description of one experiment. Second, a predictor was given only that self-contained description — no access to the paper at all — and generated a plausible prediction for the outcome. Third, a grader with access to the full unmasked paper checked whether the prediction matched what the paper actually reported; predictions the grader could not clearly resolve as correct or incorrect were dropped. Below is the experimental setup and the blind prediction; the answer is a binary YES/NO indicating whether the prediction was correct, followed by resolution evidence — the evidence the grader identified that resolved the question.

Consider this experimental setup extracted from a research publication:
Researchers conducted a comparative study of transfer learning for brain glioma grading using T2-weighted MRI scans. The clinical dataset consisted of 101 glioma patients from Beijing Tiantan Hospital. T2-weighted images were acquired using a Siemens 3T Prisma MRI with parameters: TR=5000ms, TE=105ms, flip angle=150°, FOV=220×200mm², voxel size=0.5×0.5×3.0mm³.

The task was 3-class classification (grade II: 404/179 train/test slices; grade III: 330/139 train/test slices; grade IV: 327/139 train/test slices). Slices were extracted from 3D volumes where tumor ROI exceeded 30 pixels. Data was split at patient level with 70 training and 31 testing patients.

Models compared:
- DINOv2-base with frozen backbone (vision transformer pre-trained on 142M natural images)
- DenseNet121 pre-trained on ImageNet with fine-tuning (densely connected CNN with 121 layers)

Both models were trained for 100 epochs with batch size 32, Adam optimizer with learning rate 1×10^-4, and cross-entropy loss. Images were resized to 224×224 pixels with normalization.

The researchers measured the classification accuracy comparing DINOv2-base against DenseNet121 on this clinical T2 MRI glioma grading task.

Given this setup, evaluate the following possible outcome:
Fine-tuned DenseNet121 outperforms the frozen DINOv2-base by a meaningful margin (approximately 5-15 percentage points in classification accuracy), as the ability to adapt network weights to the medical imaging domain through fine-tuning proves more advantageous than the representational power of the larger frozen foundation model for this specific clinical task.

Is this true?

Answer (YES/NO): NO